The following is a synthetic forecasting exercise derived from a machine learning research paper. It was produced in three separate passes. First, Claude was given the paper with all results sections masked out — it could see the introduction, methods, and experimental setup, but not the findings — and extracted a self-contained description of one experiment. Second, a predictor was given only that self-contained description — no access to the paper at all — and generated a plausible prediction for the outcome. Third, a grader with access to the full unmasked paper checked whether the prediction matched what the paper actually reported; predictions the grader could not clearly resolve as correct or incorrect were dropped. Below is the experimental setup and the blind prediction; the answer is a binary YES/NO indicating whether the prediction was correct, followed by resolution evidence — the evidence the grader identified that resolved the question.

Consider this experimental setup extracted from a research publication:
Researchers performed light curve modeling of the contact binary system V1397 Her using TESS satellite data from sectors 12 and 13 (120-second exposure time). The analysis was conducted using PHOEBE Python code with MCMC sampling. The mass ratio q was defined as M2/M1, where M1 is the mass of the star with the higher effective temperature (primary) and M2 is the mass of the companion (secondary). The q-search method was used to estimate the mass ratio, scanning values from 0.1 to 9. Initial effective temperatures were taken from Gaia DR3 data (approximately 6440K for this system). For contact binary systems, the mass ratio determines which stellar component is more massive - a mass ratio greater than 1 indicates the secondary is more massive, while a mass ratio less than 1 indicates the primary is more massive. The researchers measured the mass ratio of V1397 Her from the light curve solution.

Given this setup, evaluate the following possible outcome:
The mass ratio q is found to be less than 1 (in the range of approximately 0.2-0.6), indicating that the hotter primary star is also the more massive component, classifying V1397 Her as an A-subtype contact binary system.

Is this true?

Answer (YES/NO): NO